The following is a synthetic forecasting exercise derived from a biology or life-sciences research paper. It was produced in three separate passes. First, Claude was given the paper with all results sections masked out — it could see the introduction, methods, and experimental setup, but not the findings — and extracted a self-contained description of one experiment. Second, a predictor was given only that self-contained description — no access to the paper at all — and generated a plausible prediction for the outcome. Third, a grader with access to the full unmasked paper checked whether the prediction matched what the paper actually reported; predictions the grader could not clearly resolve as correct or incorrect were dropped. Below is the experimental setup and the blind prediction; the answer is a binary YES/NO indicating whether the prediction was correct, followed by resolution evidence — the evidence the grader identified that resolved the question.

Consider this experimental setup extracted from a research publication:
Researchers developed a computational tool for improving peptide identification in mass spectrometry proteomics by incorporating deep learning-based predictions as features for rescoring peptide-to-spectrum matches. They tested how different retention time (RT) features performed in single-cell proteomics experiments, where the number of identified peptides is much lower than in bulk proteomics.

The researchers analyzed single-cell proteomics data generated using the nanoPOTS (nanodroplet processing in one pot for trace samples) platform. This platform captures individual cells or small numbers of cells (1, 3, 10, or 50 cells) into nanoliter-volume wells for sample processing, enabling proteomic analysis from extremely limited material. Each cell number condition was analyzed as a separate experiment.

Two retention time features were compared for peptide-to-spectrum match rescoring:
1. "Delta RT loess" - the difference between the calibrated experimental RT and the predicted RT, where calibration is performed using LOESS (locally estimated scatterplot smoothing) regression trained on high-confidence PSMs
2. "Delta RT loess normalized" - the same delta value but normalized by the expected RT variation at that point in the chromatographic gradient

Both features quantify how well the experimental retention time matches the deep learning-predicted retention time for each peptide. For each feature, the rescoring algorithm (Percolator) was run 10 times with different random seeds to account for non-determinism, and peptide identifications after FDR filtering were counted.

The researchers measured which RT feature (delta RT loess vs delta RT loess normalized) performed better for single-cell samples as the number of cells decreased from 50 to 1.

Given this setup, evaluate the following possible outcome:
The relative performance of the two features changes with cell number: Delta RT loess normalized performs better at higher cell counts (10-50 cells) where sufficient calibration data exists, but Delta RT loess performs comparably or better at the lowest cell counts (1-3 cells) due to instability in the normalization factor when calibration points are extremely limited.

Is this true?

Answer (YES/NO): NO